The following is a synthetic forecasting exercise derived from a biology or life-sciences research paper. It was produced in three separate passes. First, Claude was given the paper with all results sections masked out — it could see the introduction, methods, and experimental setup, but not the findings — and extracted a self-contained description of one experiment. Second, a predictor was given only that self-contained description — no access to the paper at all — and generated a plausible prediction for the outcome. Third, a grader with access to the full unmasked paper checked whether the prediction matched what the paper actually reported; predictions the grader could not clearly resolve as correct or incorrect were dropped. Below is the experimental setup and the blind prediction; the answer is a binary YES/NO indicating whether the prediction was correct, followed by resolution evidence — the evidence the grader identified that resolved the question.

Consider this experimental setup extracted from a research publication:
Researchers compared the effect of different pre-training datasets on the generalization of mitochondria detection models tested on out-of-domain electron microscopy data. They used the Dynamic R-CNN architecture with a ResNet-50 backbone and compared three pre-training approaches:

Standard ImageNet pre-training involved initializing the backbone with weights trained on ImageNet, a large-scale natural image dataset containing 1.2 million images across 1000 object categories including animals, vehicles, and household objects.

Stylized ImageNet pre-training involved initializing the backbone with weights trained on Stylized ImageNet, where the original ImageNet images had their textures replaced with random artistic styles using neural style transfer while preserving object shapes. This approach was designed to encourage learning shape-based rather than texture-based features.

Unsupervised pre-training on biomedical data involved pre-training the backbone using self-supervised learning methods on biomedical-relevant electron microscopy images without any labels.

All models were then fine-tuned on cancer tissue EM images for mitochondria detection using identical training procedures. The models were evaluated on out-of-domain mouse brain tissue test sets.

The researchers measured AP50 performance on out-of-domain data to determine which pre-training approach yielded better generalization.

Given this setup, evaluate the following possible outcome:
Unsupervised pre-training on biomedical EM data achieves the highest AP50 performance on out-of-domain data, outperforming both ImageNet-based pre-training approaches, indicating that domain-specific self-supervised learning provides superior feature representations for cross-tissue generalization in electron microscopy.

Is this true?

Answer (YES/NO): NO